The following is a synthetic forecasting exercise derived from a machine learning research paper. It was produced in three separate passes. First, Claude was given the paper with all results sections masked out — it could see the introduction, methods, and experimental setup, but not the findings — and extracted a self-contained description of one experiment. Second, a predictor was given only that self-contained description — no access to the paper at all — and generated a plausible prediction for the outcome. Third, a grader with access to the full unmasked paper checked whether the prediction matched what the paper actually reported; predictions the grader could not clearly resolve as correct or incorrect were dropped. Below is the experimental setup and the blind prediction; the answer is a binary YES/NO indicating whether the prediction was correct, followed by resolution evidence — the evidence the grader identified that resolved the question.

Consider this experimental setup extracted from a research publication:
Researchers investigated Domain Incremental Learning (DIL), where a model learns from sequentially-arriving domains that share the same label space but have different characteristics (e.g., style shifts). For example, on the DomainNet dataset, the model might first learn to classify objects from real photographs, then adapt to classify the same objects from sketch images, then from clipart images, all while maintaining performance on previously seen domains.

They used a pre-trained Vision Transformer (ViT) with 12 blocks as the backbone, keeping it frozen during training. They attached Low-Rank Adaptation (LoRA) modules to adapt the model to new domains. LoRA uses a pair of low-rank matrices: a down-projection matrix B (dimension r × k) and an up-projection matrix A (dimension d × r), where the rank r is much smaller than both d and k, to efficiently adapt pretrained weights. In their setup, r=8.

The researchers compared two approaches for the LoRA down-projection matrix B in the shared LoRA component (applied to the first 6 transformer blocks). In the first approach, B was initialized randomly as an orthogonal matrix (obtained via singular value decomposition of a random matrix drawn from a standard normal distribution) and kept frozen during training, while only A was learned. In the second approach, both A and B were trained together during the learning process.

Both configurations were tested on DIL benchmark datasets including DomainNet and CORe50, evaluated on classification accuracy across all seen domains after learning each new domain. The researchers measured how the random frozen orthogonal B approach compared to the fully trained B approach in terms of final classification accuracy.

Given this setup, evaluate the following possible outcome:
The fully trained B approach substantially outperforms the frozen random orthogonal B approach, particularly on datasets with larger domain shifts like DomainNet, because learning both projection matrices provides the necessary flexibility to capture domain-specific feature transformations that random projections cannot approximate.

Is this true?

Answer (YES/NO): NO